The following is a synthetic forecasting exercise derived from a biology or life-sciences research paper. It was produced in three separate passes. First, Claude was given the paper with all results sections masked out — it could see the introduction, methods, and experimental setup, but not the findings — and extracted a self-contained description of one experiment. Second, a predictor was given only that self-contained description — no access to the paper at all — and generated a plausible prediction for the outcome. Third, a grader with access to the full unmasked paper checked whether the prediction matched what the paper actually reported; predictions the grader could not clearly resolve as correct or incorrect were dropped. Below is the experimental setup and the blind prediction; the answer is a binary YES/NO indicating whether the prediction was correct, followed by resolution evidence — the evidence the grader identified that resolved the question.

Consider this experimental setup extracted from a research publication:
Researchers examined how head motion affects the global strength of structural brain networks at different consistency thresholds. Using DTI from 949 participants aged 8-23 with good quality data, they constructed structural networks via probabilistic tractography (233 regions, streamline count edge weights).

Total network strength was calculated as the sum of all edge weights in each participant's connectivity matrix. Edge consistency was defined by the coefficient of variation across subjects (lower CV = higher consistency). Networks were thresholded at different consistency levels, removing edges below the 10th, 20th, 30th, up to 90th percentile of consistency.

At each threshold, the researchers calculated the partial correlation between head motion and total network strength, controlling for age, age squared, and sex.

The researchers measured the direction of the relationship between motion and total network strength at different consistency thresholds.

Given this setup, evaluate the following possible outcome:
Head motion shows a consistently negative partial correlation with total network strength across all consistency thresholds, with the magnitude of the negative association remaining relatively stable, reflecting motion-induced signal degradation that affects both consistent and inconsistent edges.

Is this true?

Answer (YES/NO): YES